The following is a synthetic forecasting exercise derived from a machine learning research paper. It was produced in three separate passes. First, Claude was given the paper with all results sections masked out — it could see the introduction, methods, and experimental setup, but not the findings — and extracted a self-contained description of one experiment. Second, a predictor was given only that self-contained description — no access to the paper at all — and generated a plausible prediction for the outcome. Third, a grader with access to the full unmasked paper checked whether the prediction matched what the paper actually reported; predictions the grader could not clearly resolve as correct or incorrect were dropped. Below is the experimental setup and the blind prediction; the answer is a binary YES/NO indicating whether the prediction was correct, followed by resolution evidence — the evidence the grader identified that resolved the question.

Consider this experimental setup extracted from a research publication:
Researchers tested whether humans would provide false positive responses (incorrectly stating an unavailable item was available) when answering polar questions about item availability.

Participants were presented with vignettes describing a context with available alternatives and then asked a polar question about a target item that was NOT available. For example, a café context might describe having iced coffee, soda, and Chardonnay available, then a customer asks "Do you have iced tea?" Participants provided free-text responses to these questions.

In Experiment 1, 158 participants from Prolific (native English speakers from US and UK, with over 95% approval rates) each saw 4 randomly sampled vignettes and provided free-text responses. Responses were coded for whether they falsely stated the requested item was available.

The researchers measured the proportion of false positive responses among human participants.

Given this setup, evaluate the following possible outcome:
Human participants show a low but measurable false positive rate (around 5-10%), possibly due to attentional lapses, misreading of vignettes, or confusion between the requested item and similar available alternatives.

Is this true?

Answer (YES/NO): NO